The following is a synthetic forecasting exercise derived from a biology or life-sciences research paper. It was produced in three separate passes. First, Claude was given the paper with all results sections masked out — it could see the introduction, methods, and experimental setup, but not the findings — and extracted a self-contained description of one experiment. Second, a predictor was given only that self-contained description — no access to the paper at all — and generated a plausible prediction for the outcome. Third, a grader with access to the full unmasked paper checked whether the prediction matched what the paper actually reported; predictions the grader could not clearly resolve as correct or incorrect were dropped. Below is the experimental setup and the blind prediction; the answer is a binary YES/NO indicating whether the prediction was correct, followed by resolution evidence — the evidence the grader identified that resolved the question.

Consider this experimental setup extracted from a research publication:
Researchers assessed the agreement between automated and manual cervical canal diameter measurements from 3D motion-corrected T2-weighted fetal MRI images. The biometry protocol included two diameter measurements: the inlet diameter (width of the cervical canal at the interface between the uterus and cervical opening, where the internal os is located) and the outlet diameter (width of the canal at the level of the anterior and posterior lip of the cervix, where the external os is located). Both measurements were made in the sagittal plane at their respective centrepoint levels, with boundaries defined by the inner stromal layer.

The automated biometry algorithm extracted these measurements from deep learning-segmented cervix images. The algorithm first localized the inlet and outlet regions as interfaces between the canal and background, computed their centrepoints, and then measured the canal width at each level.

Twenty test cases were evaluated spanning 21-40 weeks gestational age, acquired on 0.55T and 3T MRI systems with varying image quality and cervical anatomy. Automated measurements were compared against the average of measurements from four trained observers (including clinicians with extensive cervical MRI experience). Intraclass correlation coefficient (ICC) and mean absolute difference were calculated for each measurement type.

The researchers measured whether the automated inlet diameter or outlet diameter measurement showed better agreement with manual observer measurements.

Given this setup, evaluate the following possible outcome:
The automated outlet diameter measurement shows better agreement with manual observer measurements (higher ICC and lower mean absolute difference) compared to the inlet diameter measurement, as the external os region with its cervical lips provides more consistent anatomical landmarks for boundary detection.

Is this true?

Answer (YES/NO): NO